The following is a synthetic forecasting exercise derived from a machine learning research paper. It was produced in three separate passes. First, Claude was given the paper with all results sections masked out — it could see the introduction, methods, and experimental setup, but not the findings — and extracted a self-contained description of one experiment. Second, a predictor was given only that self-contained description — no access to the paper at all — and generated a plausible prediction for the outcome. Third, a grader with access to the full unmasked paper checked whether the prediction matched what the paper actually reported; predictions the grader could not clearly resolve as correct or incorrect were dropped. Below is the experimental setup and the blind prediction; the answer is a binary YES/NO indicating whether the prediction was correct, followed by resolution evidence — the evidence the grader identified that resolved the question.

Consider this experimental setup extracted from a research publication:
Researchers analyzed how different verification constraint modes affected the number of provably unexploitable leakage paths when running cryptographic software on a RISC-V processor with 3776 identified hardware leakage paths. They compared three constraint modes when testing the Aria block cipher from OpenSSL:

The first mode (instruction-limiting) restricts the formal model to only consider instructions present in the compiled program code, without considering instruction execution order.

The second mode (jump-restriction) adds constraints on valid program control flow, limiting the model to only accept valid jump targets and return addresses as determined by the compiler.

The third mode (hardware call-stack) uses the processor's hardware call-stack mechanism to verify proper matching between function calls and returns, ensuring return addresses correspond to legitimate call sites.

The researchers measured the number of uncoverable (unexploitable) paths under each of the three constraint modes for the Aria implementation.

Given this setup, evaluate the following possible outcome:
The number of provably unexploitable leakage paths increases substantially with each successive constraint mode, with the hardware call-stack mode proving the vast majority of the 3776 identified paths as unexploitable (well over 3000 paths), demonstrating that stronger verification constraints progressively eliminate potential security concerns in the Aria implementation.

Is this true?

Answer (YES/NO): NO